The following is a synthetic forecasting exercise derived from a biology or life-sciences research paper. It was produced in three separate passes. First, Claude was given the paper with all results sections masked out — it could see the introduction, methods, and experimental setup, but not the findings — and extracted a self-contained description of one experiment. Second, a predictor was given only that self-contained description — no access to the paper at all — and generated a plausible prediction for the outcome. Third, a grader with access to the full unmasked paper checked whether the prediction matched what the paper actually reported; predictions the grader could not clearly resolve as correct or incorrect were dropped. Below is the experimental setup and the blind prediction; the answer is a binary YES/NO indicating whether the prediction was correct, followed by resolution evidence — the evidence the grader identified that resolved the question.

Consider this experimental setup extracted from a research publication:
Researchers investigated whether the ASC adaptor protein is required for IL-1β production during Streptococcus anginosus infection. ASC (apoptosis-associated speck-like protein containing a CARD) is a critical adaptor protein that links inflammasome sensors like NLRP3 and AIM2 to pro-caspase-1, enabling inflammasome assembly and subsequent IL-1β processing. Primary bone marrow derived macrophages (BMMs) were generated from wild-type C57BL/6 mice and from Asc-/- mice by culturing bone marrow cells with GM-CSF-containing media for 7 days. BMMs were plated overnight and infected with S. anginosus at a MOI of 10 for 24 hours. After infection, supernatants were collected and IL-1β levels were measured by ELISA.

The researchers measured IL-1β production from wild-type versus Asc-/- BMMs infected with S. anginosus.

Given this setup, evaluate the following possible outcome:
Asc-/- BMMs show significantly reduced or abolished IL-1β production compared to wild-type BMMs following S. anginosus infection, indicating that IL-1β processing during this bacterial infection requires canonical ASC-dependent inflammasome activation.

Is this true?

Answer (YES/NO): YES